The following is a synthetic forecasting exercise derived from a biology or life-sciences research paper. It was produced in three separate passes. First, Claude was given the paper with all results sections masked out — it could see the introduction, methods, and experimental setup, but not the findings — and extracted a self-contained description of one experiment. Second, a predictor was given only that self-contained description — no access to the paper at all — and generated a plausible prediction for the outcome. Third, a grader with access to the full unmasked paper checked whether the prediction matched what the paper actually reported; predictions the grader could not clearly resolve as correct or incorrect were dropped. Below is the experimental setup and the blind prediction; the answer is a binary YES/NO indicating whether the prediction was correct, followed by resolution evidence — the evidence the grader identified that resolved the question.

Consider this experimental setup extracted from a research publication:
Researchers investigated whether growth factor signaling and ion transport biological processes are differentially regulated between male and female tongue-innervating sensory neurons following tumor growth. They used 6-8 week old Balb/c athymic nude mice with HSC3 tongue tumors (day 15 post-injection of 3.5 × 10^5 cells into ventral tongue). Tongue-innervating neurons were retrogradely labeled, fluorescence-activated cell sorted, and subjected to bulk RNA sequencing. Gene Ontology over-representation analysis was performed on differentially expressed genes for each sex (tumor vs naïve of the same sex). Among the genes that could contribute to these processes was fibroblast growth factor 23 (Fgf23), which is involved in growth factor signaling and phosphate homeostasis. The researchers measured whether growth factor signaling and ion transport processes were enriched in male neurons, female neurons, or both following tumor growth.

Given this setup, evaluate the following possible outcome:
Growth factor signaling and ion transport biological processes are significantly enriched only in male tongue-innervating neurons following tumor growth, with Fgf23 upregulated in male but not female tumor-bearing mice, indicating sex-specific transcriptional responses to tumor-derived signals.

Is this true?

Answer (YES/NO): YES